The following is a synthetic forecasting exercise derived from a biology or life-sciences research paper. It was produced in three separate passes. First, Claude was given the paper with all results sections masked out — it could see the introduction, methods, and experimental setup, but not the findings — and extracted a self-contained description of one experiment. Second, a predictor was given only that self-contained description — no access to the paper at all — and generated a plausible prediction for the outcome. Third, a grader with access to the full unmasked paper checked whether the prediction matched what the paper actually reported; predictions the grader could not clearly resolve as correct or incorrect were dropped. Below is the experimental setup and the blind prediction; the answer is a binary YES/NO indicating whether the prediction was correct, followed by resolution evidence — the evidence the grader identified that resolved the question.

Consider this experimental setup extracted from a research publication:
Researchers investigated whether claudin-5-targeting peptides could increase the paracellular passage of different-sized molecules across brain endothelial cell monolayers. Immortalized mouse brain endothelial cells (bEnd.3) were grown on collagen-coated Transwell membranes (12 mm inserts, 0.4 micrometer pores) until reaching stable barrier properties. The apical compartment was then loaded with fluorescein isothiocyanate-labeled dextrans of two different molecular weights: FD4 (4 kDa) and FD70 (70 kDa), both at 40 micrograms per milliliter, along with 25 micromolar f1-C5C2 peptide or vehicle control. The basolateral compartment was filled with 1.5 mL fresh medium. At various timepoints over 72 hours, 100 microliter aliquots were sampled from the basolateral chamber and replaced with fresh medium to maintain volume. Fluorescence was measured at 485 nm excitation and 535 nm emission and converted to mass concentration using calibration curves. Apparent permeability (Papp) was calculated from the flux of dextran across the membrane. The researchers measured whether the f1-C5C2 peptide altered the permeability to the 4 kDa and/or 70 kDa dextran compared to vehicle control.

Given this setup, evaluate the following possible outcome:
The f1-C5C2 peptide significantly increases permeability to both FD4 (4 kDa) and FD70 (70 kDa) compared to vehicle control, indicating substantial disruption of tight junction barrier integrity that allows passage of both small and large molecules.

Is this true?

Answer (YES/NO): NO